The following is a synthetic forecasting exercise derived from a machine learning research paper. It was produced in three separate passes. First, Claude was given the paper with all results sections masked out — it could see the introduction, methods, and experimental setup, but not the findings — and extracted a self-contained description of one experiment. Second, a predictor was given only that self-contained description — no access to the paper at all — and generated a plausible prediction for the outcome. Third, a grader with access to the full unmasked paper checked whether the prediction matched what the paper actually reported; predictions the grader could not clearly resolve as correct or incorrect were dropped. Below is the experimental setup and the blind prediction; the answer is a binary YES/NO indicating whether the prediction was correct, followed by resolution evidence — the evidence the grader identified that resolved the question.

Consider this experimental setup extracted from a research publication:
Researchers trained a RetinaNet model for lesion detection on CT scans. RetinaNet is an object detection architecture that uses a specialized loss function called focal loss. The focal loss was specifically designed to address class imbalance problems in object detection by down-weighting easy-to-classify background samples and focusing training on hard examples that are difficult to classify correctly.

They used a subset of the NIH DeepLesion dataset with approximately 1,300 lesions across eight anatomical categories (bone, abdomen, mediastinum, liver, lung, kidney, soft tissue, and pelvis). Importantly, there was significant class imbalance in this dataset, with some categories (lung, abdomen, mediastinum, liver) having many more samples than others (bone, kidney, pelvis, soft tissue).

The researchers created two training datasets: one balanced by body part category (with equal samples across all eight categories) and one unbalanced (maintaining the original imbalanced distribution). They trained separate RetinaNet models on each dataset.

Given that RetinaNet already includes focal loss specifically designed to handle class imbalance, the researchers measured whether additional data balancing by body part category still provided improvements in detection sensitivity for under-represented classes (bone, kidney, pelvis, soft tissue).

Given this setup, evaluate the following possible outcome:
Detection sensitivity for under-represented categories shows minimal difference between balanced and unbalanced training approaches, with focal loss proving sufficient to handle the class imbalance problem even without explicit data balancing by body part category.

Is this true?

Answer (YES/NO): NO